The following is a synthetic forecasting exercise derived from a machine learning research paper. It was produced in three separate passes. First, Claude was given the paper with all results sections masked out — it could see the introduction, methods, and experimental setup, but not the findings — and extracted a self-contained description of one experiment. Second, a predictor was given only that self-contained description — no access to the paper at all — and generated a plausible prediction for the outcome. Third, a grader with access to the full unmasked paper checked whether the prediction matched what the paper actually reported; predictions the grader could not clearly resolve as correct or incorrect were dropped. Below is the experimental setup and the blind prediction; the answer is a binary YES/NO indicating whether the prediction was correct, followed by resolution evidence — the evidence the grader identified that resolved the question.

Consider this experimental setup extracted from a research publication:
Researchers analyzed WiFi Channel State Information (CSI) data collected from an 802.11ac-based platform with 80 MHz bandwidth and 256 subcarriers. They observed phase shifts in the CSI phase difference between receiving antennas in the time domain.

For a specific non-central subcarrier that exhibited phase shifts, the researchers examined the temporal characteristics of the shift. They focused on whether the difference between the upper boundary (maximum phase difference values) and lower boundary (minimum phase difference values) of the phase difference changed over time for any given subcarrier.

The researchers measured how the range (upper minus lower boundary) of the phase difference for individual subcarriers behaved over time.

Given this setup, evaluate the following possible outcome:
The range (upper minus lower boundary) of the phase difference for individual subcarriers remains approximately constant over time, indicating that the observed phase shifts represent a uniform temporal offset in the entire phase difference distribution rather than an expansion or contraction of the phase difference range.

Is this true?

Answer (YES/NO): YES